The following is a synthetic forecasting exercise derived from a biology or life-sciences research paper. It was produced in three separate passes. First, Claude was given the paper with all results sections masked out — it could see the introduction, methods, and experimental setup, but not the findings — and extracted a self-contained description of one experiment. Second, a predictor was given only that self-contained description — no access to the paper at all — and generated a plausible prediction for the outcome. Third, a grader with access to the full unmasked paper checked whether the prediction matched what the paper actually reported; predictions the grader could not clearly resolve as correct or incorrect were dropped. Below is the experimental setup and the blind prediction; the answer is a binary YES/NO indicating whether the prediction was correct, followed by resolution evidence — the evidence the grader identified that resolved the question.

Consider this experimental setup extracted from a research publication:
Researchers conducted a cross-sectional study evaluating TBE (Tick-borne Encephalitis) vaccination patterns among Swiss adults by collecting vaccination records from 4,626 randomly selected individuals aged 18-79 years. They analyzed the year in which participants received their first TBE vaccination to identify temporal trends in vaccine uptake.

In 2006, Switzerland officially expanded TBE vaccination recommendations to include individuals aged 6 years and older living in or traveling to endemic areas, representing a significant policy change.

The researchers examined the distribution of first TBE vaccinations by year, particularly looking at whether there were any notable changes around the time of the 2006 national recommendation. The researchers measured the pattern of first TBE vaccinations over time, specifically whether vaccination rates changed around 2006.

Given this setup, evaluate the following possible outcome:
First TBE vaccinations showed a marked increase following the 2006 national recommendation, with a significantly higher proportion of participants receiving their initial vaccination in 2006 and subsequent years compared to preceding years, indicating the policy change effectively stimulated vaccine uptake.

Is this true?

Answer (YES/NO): YES